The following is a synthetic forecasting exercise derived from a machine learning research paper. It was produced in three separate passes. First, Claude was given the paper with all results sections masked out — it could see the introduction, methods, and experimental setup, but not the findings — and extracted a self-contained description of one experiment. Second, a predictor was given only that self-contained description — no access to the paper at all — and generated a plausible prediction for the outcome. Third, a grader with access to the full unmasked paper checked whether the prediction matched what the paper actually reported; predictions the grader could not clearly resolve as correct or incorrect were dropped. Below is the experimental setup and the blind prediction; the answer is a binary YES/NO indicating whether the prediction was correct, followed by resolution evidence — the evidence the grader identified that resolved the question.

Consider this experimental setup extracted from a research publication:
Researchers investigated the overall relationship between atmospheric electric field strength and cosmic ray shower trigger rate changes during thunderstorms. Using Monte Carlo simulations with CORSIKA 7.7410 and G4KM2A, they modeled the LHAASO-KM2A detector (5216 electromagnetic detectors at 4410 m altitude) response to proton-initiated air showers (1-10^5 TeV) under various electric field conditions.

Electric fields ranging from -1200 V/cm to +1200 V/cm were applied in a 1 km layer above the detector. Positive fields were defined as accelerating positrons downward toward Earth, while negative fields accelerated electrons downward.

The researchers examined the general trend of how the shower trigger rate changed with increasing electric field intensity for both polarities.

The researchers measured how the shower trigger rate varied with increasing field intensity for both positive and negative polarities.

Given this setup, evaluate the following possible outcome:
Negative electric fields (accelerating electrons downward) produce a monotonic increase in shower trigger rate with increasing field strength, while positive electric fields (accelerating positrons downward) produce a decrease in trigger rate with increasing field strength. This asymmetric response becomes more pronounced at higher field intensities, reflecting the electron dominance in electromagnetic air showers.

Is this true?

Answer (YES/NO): NO